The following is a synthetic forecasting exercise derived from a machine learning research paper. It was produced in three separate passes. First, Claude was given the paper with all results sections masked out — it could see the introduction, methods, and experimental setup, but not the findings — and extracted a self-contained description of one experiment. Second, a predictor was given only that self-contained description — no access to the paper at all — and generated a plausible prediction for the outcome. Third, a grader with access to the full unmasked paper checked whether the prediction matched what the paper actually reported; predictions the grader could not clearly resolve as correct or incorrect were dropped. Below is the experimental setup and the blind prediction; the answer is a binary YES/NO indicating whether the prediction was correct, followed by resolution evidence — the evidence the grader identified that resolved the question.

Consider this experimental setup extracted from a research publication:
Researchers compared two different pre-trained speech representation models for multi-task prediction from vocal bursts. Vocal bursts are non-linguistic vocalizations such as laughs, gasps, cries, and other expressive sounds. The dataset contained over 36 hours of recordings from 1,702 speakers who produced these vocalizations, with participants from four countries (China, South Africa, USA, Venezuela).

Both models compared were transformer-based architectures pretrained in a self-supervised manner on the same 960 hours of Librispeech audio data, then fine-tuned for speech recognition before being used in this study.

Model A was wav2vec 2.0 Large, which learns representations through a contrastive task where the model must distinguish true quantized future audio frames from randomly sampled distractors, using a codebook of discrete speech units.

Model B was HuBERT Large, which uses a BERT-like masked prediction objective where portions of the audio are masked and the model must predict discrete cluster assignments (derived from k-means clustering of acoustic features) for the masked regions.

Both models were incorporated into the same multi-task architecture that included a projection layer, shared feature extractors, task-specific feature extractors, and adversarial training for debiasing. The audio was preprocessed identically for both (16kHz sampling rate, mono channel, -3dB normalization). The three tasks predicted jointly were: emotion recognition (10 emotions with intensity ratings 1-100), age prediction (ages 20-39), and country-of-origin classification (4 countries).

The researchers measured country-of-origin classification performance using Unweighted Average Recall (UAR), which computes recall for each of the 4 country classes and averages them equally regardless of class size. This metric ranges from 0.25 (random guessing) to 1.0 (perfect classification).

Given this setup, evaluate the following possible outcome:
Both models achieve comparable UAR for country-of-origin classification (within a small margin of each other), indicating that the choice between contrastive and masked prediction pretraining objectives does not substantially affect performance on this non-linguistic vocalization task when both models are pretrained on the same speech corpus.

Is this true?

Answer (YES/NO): NO